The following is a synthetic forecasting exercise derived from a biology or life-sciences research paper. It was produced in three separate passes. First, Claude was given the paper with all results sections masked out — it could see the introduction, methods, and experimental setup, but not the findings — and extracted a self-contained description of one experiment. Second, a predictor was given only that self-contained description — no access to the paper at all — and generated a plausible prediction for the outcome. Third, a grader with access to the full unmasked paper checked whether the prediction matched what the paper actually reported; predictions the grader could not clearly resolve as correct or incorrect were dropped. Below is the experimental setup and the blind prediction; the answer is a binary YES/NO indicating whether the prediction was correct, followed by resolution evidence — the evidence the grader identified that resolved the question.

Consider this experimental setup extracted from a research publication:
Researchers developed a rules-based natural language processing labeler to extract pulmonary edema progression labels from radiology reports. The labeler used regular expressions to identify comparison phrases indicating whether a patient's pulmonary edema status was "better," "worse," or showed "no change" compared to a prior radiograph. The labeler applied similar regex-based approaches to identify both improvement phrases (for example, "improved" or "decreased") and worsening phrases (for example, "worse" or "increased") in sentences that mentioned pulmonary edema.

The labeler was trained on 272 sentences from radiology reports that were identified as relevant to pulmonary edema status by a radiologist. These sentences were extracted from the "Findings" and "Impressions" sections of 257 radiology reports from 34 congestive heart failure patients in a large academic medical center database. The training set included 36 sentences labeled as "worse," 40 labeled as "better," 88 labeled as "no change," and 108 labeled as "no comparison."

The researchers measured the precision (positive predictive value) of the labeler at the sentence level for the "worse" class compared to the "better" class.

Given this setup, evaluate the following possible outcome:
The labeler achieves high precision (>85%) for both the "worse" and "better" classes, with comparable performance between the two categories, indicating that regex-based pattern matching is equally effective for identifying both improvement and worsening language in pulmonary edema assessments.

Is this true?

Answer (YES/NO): NO